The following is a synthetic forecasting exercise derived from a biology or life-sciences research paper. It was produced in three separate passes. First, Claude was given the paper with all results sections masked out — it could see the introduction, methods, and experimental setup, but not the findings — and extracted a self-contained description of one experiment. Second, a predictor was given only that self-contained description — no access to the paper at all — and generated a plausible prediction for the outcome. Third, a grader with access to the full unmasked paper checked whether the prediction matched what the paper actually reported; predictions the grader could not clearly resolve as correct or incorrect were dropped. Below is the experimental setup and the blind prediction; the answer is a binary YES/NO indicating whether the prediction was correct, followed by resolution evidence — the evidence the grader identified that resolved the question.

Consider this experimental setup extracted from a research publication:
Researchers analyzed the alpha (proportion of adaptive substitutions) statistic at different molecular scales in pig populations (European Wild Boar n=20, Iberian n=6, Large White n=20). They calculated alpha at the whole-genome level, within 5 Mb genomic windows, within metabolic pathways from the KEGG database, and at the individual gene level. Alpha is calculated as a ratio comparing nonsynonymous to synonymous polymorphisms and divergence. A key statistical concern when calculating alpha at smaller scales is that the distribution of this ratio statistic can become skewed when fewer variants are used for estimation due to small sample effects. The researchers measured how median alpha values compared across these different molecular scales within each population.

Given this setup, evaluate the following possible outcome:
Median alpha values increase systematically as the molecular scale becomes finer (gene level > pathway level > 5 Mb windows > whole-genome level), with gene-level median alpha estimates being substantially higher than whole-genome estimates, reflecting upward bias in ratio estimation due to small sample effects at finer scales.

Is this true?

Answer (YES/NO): NO